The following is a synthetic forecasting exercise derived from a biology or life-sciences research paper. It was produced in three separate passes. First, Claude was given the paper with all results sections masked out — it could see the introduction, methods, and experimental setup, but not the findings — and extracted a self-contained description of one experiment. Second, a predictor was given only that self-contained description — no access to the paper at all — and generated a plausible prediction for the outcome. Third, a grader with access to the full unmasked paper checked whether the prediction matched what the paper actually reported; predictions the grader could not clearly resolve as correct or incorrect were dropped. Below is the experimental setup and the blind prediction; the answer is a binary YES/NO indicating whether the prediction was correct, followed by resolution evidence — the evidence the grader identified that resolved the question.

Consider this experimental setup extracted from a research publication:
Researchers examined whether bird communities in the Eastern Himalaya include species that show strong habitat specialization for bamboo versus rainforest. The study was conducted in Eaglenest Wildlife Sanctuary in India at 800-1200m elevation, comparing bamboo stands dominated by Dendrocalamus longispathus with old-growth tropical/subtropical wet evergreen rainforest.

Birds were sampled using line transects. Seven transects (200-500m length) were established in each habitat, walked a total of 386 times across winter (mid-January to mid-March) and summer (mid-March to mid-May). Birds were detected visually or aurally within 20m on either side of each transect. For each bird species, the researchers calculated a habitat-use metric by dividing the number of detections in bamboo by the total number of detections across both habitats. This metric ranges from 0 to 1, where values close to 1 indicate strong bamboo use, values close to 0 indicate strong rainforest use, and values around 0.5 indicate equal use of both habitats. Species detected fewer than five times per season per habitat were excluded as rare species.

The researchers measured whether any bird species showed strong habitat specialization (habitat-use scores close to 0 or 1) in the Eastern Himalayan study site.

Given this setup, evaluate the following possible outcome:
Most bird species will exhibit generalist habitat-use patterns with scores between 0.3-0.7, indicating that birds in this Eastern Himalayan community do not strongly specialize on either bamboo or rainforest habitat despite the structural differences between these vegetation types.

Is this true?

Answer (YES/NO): NO